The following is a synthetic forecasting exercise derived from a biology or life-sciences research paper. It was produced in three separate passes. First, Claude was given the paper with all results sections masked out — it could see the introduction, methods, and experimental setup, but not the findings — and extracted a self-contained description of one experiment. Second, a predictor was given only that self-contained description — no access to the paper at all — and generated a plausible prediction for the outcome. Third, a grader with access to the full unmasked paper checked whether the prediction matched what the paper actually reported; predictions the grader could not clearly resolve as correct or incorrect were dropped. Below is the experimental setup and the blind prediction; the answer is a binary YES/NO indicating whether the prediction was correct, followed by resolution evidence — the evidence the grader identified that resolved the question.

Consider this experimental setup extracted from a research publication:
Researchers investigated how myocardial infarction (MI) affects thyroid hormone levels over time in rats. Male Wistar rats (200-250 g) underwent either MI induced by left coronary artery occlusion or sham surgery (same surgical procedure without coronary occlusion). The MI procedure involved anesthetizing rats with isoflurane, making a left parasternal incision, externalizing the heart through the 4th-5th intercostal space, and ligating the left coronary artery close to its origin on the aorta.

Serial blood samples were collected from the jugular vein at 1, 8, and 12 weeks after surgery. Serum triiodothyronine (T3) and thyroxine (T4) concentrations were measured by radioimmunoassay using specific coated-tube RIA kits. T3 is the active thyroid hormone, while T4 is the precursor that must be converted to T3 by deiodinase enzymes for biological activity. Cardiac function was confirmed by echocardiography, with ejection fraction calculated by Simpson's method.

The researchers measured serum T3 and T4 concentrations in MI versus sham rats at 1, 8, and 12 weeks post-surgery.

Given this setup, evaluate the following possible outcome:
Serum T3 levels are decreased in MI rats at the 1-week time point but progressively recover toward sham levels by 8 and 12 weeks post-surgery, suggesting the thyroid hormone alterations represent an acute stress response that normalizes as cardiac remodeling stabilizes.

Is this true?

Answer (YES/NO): YES